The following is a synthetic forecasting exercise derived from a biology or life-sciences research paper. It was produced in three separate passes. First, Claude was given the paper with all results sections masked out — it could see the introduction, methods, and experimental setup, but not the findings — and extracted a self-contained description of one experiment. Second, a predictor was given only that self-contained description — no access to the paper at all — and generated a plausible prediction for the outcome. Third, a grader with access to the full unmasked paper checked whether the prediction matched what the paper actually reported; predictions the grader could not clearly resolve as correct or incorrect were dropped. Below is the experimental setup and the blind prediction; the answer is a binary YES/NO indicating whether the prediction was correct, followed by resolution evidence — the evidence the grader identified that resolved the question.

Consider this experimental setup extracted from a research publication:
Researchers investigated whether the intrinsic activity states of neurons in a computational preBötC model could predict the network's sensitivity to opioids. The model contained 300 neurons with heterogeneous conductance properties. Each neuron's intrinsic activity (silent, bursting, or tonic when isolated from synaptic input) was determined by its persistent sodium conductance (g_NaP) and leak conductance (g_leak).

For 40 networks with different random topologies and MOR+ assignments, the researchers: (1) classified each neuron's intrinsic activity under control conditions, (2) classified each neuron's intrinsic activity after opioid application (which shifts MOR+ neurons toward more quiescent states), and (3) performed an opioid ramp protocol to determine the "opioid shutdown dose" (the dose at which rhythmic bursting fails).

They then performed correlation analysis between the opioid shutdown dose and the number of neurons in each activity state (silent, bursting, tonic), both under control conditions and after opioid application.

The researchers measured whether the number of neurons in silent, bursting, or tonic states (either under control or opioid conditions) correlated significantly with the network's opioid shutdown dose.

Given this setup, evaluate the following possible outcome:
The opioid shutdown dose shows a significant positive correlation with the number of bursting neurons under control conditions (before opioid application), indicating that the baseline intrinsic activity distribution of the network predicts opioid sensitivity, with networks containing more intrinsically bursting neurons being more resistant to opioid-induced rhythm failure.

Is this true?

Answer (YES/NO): NO